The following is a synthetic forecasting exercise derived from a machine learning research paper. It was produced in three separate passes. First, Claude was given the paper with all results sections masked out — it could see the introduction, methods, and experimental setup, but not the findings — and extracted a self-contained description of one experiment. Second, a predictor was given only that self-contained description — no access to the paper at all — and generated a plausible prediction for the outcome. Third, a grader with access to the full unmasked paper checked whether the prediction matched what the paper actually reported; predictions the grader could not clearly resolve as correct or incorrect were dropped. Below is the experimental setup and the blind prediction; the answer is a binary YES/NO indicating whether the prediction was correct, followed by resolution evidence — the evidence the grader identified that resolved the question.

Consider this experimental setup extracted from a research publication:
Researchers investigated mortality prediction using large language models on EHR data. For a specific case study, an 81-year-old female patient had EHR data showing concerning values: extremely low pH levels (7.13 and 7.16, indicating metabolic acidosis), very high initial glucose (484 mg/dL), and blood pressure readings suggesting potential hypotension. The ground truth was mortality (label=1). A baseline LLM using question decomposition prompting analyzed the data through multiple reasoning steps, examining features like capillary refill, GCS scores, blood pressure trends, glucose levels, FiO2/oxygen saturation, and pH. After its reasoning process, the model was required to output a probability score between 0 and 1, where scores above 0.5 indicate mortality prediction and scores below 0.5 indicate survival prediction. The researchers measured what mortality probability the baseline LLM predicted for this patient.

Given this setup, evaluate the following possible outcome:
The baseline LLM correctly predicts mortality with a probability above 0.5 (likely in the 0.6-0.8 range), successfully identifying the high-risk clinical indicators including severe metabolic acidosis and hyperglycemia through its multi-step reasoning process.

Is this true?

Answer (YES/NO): NO